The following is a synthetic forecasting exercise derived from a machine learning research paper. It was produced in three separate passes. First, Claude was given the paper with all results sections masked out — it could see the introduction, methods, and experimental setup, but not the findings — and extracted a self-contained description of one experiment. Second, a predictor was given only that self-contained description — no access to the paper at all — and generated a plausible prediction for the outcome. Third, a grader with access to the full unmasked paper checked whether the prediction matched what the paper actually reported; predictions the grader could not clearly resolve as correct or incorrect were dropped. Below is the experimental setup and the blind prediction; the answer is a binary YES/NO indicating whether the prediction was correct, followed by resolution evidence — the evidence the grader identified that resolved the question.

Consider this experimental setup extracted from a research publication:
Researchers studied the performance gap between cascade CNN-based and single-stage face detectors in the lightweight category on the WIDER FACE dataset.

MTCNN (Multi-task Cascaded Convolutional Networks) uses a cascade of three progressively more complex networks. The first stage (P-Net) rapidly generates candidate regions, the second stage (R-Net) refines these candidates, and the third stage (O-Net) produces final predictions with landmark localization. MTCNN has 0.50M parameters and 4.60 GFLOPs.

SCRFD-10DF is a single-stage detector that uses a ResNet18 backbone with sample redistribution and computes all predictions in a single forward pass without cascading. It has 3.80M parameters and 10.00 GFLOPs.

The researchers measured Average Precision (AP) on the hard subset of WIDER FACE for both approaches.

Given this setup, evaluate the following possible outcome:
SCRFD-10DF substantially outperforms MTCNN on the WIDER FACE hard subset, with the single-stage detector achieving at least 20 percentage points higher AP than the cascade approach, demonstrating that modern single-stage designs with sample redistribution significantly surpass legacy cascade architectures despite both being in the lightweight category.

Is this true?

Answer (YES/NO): YES